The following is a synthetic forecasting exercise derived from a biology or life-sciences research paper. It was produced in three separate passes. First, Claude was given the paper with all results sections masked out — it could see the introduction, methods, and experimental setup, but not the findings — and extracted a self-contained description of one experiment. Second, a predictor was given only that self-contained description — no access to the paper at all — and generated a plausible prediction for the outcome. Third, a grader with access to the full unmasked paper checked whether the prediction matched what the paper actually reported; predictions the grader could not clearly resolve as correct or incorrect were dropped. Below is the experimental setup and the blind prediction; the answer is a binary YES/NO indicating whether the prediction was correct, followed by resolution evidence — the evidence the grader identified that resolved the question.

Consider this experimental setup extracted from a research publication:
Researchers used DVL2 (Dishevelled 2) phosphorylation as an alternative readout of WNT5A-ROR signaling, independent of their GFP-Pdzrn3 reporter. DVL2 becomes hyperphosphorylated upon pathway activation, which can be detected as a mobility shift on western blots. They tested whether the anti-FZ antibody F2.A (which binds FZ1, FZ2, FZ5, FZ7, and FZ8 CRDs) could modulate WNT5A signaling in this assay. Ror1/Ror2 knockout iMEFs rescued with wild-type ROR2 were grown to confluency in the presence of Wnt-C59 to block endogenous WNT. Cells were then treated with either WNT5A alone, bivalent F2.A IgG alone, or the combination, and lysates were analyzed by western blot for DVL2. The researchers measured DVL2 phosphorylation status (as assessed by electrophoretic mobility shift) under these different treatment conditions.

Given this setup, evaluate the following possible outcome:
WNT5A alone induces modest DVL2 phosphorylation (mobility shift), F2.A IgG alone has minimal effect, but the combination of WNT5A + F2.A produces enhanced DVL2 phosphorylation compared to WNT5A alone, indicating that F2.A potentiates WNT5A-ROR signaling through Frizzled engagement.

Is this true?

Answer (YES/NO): NO